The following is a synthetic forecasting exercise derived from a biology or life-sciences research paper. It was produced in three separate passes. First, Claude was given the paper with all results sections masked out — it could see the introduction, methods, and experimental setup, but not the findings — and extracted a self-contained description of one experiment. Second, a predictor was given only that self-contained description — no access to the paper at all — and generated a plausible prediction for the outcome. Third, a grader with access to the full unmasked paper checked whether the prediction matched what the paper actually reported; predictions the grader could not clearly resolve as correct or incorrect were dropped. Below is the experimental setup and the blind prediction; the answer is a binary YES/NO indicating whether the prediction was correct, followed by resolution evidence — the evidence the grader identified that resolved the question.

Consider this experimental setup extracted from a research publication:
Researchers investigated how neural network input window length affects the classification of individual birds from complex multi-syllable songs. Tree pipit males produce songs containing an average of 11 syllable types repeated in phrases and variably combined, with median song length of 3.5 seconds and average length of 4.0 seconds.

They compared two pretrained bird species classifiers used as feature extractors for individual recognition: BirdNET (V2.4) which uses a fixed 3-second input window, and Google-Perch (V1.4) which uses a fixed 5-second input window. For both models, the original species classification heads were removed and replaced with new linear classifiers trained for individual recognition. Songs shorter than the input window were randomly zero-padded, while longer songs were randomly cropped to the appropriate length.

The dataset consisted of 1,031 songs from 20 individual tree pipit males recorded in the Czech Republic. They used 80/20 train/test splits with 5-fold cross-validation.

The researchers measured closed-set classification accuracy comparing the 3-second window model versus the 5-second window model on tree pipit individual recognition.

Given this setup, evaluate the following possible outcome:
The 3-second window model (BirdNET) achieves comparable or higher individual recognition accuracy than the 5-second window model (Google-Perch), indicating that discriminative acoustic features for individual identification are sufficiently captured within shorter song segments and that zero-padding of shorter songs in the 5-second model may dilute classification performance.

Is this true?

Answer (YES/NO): YES